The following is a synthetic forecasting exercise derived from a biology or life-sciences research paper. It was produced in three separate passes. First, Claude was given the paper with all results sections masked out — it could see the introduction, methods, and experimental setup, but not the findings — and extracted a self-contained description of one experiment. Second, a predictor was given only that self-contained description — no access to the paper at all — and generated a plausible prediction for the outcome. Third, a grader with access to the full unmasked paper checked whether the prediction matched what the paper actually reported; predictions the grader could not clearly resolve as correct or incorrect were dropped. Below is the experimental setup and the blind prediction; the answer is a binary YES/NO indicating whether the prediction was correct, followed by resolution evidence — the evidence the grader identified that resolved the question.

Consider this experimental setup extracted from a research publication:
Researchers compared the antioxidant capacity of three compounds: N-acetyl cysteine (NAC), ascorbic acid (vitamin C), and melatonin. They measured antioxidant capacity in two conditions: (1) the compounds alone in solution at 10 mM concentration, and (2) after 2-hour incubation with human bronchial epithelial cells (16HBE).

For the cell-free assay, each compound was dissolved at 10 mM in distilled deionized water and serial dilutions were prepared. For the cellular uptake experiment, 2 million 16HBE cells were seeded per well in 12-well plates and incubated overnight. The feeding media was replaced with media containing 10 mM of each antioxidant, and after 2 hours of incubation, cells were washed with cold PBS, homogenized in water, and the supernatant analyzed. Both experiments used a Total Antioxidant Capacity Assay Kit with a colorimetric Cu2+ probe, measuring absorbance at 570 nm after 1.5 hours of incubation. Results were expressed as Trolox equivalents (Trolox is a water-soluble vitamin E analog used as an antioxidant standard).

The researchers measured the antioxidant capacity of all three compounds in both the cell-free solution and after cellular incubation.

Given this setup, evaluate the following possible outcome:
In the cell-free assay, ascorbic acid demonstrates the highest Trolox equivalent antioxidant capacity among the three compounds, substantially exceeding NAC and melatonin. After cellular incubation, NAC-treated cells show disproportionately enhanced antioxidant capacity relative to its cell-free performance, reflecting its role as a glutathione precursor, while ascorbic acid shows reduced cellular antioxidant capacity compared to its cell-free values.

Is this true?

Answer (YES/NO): NO